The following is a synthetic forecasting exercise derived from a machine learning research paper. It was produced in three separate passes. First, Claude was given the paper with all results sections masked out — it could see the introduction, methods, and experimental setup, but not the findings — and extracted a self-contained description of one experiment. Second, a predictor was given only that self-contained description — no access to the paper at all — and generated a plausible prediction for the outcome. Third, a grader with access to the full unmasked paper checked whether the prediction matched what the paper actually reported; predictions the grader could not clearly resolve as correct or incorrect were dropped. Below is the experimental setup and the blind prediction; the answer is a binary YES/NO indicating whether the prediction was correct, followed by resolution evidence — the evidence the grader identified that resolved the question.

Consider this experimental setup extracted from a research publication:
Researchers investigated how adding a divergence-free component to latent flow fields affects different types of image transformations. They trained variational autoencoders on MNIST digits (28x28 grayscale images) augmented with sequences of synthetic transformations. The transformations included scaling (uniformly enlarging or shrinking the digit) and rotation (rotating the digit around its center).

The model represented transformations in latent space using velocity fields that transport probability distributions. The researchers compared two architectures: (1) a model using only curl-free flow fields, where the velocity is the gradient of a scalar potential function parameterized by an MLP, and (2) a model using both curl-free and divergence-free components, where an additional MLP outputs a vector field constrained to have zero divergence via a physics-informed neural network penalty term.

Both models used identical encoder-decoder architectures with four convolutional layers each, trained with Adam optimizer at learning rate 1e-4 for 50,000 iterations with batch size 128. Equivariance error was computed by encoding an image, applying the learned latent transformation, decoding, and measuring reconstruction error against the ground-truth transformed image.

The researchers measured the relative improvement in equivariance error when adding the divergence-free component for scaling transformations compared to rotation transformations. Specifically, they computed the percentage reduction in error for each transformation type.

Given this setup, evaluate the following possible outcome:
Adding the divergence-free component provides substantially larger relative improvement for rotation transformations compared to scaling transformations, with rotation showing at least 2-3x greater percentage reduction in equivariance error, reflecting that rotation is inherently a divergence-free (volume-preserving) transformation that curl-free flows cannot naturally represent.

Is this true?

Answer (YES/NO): YES